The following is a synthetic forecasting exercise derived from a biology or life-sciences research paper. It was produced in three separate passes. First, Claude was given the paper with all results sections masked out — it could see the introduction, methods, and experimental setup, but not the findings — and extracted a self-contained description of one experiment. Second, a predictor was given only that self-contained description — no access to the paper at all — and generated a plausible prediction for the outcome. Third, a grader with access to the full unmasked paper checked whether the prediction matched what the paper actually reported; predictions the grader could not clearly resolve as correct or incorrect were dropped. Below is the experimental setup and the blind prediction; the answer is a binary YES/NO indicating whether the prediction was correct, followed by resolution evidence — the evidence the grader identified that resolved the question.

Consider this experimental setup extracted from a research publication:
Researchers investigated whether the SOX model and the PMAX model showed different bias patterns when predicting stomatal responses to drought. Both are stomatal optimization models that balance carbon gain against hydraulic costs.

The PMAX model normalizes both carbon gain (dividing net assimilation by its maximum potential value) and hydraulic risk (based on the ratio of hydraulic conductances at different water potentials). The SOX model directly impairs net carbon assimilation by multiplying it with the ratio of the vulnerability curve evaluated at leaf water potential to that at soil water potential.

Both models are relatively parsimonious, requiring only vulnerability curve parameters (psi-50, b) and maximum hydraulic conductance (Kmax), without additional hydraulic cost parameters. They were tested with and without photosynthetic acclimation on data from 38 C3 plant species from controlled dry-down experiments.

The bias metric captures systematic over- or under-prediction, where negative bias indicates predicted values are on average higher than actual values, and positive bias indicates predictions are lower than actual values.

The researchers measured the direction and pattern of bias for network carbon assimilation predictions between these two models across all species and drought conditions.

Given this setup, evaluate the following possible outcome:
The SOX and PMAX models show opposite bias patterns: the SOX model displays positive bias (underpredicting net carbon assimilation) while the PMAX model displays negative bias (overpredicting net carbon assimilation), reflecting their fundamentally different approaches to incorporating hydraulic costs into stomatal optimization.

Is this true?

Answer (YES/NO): NO